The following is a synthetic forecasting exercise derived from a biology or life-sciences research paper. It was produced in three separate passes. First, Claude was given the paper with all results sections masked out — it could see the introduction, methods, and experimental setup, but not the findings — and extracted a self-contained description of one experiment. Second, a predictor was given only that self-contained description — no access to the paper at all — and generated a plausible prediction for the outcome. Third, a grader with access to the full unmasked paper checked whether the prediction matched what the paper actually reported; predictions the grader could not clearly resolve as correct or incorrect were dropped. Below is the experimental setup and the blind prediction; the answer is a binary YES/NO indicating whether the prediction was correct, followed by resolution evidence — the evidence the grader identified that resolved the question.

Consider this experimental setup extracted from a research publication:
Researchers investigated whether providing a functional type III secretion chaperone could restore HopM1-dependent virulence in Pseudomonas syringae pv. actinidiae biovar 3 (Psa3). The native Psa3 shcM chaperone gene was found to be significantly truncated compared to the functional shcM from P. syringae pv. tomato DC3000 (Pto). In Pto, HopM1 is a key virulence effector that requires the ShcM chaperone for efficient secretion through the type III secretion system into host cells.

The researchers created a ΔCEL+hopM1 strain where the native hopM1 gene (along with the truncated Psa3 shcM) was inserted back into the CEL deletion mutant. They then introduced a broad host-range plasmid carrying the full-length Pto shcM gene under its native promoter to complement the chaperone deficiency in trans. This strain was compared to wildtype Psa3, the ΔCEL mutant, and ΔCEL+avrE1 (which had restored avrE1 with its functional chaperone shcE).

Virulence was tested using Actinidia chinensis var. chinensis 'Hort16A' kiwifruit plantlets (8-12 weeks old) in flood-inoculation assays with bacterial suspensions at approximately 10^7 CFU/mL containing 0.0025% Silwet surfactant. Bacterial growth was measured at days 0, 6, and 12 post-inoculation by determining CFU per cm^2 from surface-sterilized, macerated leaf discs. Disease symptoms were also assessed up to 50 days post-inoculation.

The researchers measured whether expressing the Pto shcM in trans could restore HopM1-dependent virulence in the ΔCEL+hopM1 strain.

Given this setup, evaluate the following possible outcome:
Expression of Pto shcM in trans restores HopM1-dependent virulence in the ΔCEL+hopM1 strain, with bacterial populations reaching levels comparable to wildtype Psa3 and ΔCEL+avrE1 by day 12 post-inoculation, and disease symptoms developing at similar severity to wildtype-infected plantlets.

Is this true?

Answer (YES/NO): NO